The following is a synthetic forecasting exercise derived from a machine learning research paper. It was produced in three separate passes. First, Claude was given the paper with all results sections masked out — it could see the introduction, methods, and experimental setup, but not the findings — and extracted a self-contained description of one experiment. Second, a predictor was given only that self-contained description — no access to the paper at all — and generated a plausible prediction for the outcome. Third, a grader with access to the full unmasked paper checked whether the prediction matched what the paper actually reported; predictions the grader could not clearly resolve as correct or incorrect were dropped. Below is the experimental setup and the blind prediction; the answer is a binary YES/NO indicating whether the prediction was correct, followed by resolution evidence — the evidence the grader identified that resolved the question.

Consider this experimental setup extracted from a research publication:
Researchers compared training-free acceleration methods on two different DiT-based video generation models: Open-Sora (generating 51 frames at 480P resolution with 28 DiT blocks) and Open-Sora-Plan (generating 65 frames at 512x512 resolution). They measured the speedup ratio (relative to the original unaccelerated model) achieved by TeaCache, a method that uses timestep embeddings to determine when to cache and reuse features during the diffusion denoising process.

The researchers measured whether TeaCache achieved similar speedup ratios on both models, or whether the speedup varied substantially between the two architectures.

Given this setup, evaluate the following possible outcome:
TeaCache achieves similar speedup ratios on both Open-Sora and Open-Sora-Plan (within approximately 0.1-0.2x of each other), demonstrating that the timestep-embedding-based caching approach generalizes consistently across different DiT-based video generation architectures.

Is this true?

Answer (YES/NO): NO